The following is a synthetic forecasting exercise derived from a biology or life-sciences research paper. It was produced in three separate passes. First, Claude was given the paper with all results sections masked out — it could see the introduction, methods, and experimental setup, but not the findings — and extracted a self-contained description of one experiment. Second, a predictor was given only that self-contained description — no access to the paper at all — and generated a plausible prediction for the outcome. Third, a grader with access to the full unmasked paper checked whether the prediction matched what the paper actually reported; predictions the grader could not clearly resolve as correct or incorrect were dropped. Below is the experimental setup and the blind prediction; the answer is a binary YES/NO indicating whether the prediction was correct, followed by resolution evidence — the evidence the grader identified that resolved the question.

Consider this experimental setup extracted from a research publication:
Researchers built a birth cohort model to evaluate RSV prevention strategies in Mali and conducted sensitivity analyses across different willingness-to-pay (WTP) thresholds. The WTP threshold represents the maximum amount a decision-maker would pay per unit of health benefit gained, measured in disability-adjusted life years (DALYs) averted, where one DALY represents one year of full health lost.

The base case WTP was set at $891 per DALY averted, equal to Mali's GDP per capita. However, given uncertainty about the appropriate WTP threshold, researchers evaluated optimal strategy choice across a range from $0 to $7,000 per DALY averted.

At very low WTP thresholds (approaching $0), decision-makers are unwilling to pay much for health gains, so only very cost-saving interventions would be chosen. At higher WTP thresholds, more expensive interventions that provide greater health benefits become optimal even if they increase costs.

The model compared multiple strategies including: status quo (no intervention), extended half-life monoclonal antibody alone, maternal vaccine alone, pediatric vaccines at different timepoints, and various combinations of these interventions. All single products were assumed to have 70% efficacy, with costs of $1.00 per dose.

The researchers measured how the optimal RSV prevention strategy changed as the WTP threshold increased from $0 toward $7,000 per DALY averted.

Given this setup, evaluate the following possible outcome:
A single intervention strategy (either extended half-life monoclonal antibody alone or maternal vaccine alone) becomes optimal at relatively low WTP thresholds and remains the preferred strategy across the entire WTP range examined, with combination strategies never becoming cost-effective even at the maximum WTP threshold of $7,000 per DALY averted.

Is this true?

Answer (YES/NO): NO